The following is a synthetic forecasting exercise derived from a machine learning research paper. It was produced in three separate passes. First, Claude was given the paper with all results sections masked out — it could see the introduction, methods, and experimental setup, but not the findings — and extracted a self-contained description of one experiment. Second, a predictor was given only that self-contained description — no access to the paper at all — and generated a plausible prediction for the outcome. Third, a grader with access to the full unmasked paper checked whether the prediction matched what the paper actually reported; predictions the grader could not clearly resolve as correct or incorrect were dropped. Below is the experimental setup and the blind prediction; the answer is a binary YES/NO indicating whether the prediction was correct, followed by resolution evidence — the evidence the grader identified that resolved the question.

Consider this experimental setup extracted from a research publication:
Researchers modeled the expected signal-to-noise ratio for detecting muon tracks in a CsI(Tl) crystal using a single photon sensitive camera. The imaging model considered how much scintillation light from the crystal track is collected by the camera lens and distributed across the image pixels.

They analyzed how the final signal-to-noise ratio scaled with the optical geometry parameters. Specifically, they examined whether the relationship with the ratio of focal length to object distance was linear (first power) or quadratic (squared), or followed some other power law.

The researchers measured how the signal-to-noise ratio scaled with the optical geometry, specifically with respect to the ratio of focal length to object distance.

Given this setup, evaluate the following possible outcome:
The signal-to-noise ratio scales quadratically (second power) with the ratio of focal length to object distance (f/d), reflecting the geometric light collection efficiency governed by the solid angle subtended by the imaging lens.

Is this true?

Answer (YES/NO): NO